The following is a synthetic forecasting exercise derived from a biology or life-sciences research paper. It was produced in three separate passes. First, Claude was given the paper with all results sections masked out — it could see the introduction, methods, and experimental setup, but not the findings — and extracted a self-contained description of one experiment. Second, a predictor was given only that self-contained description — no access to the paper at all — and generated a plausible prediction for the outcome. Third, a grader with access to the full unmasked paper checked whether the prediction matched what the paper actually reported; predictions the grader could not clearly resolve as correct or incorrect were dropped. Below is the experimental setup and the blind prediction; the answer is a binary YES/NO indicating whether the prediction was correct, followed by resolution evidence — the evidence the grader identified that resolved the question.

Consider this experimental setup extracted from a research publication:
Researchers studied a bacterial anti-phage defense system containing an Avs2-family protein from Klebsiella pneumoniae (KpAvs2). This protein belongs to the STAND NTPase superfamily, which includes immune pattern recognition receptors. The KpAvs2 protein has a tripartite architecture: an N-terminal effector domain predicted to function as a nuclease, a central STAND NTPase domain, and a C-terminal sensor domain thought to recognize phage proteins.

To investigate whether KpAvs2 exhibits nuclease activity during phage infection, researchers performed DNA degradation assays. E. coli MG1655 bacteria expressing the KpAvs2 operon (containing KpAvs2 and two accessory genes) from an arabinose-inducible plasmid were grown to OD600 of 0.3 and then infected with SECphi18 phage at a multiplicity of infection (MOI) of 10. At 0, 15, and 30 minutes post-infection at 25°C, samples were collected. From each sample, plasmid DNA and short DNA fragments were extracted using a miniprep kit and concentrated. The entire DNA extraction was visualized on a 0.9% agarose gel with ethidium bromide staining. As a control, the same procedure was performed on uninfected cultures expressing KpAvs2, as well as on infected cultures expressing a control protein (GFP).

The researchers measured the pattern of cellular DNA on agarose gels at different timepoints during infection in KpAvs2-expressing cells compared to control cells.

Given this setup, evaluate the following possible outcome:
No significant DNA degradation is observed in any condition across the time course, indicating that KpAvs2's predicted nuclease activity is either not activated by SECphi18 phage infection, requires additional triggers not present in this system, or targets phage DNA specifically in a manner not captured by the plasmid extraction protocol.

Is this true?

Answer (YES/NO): NO